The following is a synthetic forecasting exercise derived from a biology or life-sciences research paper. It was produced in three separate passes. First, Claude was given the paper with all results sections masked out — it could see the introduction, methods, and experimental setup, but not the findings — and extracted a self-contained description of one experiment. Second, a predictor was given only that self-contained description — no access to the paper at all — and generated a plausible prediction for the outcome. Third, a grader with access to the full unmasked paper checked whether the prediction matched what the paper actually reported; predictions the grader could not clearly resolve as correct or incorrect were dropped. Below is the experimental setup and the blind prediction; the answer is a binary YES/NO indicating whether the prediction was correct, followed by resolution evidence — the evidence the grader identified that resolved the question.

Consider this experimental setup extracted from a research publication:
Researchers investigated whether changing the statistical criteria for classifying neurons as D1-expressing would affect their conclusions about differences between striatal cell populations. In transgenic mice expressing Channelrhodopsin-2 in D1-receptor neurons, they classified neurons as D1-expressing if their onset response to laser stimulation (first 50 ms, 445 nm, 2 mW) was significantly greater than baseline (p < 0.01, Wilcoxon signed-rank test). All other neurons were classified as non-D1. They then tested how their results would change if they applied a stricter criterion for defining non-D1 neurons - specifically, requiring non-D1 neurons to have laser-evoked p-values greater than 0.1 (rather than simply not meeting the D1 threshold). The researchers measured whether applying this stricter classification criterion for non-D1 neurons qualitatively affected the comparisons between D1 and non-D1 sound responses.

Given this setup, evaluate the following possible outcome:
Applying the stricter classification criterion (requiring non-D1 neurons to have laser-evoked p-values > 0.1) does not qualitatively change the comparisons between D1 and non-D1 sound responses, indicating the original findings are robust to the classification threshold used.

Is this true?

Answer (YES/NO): YES